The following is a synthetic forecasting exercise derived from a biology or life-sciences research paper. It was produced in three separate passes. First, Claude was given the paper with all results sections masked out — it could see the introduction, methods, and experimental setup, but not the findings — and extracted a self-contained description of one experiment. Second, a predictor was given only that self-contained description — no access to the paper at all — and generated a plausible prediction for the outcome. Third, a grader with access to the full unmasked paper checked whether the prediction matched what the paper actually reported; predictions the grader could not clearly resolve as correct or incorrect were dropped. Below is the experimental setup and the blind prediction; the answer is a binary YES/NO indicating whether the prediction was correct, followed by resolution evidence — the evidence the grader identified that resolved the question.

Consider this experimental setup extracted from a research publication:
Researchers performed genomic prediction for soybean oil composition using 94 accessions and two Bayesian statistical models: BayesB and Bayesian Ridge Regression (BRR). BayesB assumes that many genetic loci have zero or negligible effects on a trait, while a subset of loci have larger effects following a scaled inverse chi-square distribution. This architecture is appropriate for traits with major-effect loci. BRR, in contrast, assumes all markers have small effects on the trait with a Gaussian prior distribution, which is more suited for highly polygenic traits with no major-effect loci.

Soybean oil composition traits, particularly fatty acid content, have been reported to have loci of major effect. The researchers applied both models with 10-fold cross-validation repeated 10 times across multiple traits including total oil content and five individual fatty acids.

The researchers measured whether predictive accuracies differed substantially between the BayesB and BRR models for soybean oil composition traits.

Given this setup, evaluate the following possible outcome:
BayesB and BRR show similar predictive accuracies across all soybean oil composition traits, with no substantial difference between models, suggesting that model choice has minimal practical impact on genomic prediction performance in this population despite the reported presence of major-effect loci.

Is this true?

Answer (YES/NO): YES